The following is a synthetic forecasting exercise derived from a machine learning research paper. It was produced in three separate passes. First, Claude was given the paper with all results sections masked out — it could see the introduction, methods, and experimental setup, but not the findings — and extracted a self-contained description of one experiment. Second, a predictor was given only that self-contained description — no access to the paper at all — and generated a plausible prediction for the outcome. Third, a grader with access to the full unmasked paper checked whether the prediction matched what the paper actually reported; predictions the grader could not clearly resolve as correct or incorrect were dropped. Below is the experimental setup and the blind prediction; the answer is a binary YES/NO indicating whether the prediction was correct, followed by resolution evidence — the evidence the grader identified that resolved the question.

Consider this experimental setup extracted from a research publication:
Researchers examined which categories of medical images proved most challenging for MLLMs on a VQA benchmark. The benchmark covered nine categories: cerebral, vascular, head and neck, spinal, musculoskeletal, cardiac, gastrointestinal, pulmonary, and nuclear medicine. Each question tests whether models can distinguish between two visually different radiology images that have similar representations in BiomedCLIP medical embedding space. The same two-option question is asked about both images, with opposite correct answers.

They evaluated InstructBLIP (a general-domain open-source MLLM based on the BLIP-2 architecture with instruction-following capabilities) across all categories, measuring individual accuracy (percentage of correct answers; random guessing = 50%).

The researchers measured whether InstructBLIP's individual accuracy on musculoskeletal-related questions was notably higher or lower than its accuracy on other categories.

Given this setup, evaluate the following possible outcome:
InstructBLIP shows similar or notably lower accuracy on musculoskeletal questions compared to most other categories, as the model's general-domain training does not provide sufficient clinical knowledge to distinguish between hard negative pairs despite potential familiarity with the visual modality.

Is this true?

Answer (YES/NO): NO